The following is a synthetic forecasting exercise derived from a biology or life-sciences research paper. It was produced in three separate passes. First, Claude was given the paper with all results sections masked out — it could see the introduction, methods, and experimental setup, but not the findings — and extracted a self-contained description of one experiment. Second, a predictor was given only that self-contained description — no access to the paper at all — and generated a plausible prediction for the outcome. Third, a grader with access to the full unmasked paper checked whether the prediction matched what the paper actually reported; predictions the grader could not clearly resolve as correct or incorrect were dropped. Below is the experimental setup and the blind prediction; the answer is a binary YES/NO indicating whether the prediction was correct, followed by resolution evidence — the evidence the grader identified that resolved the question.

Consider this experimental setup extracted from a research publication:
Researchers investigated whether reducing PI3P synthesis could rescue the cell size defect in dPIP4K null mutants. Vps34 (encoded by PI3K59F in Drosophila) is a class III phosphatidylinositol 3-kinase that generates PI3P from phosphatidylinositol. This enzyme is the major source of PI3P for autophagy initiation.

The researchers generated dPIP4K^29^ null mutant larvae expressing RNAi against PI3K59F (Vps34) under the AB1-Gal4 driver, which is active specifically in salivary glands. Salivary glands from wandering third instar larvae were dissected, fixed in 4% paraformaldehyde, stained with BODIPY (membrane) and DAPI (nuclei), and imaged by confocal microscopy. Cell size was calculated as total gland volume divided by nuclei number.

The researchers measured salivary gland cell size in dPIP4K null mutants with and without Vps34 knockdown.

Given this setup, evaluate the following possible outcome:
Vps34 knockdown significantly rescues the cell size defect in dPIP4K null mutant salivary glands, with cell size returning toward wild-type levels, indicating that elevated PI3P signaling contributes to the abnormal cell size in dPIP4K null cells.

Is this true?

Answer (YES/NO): YES